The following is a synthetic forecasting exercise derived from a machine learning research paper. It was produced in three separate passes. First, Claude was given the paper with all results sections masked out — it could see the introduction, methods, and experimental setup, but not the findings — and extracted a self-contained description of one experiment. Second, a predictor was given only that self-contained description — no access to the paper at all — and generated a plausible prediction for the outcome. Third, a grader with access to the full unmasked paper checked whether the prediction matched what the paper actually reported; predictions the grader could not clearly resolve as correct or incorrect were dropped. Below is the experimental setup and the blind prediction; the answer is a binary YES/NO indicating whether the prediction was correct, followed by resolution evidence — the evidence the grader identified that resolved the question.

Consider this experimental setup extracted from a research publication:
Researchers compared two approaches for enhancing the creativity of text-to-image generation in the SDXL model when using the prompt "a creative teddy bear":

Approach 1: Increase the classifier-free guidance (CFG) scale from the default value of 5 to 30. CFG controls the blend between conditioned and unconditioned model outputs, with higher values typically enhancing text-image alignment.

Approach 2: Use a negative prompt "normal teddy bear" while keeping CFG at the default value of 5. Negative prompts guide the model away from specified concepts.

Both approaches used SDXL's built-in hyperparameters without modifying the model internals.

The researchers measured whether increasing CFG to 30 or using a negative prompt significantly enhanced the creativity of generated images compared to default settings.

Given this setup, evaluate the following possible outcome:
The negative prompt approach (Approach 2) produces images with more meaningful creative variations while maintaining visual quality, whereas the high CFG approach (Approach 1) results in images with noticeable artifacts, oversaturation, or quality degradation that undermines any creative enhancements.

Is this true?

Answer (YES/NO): NO